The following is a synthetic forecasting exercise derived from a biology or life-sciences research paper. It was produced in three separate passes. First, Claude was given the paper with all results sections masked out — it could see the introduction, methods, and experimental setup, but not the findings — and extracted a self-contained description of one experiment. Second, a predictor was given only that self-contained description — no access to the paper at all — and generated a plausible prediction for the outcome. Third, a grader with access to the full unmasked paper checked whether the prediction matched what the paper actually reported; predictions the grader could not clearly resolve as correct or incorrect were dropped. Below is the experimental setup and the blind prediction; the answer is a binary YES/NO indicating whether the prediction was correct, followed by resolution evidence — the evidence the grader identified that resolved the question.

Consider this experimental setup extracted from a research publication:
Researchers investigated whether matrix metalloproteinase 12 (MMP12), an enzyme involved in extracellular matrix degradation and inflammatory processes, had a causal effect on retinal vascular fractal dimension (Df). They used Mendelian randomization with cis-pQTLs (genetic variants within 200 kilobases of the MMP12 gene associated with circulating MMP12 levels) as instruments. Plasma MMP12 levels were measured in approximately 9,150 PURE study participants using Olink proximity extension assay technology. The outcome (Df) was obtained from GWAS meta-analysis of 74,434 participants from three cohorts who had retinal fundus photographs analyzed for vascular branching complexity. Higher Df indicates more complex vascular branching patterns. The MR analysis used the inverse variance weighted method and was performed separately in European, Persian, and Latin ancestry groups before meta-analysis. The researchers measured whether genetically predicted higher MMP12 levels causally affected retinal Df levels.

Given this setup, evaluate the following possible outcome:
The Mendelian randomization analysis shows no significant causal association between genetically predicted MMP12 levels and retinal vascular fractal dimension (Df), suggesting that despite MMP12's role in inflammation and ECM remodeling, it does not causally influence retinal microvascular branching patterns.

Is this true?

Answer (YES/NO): NO